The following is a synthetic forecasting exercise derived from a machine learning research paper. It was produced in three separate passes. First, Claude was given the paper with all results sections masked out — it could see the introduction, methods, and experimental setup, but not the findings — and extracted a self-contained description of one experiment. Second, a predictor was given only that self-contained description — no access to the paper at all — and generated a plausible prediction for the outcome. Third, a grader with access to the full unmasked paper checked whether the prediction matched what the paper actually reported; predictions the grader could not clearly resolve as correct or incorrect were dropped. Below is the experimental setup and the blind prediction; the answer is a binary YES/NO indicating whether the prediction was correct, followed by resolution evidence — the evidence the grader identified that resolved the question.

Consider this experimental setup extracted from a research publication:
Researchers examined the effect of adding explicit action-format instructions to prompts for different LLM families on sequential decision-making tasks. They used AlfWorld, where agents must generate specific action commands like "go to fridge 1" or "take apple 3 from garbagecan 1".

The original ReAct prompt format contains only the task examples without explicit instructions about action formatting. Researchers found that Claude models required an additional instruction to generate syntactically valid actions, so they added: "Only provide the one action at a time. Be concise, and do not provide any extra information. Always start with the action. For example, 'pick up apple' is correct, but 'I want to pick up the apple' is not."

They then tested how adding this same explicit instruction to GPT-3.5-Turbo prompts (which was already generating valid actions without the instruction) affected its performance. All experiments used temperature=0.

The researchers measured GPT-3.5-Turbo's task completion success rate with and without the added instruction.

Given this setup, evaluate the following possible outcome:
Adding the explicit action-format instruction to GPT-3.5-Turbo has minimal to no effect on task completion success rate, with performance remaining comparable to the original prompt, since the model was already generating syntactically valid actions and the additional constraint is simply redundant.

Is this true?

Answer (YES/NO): NO